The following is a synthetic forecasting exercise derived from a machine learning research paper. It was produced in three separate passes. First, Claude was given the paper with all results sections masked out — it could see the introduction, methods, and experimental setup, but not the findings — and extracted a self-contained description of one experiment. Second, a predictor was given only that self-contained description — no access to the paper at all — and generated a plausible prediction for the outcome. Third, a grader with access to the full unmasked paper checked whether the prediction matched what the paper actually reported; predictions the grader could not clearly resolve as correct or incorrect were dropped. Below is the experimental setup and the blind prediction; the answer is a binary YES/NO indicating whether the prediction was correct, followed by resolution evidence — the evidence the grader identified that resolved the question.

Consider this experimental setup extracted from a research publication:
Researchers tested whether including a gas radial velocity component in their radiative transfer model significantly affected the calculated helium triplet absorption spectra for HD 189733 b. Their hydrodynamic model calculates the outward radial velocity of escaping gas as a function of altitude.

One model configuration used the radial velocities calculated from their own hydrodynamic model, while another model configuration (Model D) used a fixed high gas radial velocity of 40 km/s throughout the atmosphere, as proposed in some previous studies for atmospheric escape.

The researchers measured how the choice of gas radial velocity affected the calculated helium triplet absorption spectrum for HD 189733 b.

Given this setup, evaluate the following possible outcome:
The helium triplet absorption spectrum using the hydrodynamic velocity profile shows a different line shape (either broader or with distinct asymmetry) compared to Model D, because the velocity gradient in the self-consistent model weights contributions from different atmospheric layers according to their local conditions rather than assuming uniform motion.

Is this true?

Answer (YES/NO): NO